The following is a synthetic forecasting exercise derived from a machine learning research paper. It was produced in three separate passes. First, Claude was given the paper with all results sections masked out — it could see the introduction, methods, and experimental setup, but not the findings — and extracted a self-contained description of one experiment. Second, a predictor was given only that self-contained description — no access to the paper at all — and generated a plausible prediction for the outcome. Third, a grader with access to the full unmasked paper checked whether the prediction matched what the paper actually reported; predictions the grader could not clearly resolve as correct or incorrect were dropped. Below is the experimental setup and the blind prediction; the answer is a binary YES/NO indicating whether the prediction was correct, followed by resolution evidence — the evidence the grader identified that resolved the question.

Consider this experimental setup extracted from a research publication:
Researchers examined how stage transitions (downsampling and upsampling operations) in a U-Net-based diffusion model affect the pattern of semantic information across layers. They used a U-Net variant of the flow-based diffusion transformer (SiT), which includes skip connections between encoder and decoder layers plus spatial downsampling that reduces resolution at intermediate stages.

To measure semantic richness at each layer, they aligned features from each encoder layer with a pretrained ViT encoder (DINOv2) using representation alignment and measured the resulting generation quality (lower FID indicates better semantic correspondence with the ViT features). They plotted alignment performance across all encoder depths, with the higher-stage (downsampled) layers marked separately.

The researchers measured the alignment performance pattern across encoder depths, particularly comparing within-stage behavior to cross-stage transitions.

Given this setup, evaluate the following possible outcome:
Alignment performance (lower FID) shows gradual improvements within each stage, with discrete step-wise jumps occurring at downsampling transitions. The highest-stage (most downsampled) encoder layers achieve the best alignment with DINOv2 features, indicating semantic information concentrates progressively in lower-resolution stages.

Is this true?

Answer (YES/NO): NO